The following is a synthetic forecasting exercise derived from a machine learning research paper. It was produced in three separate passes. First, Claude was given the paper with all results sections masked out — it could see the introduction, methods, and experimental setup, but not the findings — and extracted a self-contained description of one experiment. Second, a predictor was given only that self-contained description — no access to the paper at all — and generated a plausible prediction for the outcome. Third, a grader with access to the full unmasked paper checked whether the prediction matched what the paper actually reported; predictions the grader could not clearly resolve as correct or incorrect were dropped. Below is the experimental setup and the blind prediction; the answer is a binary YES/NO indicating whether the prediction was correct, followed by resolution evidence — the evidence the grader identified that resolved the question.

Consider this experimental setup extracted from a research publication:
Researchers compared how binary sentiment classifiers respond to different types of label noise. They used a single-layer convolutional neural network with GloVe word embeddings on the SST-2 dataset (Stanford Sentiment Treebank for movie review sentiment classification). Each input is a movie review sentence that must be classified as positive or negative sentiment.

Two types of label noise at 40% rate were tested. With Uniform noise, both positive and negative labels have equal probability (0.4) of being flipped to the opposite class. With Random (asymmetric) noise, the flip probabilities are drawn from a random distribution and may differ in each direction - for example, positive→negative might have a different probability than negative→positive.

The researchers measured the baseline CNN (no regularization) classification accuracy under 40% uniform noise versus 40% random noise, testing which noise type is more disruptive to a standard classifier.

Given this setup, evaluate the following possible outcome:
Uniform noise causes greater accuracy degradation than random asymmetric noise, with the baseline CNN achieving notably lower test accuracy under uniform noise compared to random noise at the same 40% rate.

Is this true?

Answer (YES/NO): NO